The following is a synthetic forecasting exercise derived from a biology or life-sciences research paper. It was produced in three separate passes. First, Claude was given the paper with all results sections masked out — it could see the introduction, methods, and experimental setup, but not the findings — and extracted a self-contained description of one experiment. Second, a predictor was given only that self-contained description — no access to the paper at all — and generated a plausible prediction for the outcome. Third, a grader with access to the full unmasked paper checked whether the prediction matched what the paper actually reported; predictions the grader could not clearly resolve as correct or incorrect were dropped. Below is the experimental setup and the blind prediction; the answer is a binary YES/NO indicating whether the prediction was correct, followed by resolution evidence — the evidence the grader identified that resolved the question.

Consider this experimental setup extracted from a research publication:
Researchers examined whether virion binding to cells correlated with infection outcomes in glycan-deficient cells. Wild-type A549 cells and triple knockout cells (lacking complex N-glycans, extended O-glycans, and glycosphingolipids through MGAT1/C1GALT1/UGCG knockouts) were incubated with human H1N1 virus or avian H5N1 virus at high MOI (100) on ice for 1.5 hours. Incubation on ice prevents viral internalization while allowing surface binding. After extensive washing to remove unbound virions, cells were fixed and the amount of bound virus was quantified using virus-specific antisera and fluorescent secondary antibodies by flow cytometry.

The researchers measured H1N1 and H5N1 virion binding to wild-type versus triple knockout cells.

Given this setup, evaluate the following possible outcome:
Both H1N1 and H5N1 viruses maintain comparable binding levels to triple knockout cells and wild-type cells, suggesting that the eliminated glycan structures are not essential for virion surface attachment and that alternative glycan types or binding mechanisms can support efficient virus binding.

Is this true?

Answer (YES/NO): NO